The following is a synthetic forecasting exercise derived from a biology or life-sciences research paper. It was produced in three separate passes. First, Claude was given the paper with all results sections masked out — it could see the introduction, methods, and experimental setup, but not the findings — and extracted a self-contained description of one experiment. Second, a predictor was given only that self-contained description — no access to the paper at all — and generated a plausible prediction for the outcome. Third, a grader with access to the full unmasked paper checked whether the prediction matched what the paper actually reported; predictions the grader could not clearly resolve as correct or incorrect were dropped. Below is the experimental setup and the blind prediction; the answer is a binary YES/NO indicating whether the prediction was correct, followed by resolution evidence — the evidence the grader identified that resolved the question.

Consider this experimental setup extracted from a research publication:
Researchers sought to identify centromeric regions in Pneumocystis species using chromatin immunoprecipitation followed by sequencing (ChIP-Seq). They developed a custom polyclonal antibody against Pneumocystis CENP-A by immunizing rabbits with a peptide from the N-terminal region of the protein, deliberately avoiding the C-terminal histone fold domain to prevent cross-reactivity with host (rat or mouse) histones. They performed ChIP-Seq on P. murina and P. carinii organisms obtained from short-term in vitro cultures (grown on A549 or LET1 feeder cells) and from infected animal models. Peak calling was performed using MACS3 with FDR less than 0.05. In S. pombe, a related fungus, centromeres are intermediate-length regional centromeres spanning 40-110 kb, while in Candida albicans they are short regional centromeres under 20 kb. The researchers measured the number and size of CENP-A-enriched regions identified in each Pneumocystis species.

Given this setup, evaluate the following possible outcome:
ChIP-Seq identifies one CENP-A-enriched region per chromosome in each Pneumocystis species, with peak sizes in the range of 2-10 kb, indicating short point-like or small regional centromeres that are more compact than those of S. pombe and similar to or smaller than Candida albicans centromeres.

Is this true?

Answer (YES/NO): YES